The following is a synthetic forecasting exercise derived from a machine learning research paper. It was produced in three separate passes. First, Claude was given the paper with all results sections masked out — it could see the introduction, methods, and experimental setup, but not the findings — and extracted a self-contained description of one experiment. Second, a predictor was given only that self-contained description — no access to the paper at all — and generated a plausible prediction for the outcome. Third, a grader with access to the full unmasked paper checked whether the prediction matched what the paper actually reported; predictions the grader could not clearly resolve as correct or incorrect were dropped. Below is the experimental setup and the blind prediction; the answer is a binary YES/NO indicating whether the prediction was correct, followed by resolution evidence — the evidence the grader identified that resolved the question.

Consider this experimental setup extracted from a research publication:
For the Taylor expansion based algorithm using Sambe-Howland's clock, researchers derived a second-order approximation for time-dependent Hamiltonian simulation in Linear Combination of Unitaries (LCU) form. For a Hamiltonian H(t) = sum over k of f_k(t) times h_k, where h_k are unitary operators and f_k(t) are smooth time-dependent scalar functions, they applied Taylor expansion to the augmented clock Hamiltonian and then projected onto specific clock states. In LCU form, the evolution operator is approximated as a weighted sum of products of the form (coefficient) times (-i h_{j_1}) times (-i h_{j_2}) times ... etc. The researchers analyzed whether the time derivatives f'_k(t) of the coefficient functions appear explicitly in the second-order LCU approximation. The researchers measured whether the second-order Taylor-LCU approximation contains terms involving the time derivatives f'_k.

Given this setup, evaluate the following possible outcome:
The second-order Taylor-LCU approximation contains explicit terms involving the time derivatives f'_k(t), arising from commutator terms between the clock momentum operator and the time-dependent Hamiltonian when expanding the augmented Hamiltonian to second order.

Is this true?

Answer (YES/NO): YES